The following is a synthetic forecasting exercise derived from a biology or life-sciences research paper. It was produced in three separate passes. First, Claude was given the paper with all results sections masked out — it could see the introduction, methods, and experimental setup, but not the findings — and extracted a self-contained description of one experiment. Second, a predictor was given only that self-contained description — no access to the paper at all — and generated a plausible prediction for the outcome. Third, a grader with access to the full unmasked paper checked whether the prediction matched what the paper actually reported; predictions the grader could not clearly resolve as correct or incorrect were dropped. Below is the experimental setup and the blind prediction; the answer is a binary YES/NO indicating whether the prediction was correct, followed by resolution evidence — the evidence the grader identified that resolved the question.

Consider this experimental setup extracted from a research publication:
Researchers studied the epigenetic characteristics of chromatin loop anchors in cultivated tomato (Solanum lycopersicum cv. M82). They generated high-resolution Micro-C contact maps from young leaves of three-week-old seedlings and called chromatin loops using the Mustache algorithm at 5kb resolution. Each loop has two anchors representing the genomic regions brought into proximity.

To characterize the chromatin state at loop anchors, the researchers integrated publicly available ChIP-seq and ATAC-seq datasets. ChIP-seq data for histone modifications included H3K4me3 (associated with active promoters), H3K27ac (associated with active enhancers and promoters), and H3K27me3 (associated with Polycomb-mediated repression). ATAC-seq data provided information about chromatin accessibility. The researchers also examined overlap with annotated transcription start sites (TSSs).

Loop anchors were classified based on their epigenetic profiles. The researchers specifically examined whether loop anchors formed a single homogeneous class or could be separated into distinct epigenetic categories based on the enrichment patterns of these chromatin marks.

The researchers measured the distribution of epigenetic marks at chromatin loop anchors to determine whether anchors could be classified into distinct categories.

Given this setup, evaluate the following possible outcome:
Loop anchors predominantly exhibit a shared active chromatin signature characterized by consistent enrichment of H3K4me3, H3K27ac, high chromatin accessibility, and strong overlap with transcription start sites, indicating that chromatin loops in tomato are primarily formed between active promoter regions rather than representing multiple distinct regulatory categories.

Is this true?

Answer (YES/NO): NO